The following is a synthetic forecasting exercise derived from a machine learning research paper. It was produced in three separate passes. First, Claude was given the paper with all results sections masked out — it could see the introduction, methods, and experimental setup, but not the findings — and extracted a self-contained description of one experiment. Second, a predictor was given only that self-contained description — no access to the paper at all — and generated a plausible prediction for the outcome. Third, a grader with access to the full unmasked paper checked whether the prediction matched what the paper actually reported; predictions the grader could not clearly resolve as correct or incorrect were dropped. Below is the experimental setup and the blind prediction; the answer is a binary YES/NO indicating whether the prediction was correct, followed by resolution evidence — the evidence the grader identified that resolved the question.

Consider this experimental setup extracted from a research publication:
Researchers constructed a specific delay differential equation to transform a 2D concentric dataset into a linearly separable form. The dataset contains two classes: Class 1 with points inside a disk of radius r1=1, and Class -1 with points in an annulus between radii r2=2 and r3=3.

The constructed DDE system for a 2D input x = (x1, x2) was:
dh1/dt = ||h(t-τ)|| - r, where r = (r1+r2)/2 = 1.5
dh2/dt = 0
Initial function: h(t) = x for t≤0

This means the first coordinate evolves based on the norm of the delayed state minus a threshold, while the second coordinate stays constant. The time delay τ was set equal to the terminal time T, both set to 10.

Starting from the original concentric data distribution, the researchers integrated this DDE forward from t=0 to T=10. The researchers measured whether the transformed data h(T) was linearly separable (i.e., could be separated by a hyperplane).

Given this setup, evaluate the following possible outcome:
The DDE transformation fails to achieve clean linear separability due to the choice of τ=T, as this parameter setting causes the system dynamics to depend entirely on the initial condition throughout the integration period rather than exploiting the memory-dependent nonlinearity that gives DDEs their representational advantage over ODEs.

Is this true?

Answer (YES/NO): NO